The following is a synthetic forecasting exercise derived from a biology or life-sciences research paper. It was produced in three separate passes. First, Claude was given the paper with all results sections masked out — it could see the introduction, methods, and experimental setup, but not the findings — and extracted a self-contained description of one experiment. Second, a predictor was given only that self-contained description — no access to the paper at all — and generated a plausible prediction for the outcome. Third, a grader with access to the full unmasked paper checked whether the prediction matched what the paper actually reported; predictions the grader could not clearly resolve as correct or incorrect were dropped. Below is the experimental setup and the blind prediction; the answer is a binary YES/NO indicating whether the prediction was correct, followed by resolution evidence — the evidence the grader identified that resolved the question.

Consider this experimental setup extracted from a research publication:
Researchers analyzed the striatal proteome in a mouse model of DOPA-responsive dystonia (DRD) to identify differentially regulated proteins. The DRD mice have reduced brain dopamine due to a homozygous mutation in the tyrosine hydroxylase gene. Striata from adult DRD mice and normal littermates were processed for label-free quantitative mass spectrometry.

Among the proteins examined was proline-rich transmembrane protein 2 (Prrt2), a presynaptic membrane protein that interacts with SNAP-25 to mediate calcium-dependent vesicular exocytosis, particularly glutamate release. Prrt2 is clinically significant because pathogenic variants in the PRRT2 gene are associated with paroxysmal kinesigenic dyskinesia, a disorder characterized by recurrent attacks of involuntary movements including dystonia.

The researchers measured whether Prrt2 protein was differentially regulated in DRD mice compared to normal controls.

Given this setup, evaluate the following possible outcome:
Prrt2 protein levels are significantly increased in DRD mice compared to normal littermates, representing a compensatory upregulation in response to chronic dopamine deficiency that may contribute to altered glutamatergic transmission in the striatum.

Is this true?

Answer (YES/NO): NO